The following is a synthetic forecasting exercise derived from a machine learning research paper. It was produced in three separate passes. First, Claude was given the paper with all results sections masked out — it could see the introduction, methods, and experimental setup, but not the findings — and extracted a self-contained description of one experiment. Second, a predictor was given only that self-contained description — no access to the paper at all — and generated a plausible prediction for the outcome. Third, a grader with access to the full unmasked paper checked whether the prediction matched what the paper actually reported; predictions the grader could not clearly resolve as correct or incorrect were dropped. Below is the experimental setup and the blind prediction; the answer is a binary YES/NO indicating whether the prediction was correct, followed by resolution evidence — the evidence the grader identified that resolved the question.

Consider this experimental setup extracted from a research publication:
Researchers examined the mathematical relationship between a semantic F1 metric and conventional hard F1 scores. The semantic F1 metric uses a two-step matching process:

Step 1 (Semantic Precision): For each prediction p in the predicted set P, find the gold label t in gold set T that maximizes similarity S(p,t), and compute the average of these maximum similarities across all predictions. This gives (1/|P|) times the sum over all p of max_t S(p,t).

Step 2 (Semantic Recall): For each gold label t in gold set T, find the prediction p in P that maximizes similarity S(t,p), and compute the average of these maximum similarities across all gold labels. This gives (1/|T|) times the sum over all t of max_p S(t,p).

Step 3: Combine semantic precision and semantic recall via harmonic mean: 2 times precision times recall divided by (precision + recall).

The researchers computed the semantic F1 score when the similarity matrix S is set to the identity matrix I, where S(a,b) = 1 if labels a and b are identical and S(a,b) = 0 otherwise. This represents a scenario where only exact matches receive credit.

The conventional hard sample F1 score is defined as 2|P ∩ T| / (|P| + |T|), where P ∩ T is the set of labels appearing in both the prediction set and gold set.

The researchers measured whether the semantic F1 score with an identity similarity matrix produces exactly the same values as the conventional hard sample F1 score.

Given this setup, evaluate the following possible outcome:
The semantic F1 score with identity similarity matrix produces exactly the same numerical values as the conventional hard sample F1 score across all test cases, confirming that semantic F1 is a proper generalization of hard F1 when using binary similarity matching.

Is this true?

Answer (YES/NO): YES